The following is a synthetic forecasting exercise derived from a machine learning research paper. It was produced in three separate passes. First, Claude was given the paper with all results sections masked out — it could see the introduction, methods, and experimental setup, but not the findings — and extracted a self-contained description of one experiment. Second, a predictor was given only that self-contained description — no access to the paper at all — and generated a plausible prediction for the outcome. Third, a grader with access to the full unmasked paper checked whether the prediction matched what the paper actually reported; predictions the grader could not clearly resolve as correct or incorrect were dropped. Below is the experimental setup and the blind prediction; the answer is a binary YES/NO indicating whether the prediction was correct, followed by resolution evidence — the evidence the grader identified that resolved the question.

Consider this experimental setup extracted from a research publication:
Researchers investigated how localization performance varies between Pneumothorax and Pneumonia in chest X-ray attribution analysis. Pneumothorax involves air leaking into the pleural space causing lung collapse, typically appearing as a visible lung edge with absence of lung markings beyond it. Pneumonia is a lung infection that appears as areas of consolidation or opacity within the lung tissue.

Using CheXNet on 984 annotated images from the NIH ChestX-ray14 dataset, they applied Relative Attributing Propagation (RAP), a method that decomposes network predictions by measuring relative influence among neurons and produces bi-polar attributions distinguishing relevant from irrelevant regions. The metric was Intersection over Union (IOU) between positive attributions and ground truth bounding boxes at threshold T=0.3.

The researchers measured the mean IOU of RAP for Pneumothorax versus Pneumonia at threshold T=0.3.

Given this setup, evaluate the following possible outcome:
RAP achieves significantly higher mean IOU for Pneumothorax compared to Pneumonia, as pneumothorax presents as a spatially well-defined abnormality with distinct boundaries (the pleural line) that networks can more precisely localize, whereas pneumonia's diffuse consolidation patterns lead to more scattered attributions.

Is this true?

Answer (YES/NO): NO